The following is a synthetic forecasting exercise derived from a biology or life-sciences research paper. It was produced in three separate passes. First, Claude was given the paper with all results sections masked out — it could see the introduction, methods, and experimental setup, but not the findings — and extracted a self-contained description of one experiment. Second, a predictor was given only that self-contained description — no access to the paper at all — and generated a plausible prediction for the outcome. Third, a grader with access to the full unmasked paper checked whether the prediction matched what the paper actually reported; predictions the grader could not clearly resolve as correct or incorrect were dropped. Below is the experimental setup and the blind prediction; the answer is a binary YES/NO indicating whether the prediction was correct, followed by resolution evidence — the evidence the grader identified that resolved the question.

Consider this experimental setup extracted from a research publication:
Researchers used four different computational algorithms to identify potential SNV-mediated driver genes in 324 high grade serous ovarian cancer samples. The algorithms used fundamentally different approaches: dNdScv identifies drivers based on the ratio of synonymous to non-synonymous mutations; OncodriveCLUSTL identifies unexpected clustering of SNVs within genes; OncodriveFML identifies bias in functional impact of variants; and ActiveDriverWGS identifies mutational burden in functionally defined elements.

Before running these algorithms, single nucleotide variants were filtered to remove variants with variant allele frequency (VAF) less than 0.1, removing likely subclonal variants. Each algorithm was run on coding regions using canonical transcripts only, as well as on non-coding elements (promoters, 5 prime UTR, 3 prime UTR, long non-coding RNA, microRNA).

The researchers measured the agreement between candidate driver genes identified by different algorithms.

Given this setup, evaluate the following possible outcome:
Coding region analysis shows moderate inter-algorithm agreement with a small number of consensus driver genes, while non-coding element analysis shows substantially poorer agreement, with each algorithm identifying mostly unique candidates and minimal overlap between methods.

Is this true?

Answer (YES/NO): NO